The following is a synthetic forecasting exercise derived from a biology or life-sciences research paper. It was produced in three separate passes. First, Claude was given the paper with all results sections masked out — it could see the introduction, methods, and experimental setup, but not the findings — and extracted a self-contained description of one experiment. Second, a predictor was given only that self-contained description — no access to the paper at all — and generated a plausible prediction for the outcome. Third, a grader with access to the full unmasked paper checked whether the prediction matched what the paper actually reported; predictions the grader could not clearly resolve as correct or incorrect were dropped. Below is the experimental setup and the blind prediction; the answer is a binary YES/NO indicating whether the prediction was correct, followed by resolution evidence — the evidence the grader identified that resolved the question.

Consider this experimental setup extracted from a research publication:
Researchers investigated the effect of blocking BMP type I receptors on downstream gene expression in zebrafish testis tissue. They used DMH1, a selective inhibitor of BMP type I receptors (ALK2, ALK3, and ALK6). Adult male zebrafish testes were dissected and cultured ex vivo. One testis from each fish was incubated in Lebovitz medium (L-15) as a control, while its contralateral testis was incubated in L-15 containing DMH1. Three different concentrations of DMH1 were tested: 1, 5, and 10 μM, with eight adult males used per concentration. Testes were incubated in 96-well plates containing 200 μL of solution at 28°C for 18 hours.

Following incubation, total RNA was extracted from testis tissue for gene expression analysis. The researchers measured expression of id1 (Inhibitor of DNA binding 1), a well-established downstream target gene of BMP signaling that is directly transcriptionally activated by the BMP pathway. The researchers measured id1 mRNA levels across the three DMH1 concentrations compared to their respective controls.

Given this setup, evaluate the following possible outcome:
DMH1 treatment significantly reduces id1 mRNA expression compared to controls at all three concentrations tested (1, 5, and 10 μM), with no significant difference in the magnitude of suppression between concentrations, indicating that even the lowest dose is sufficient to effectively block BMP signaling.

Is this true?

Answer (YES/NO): NO